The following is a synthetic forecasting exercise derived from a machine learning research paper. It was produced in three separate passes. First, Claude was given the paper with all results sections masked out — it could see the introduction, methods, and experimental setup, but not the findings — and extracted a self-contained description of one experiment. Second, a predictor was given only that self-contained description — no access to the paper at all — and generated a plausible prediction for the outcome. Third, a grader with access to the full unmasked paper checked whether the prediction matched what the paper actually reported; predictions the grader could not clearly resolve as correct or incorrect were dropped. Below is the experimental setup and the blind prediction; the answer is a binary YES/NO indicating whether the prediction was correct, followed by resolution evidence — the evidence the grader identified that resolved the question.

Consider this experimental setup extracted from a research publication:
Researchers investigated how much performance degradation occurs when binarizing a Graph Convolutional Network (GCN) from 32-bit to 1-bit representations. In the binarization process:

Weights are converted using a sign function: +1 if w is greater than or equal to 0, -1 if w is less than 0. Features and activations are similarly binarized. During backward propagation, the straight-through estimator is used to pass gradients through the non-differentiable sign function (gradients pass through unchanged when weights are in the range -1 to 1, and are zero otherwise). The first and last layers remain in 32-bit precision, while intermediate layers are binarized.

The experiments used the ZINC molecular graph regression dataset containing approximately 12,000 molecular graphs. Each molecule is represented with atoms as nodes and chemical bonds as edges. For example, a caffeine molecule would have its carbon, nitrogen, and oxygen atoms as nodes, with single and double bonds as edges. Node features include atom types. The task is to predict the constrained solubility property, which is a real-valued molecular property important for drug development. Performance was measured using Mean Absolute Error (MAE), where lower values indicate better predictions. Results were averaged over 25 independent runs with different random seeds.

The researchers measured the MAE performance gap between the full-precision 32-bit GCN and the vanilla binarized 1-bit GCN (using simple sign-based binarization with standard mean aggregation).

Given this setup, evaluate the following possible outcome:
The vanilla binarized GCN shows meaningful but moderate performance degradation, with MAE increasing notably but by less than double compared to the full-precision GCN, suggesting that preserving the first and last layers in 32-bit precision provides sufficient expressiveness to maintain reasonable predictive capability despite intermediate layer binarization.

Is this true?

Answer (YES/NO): NO